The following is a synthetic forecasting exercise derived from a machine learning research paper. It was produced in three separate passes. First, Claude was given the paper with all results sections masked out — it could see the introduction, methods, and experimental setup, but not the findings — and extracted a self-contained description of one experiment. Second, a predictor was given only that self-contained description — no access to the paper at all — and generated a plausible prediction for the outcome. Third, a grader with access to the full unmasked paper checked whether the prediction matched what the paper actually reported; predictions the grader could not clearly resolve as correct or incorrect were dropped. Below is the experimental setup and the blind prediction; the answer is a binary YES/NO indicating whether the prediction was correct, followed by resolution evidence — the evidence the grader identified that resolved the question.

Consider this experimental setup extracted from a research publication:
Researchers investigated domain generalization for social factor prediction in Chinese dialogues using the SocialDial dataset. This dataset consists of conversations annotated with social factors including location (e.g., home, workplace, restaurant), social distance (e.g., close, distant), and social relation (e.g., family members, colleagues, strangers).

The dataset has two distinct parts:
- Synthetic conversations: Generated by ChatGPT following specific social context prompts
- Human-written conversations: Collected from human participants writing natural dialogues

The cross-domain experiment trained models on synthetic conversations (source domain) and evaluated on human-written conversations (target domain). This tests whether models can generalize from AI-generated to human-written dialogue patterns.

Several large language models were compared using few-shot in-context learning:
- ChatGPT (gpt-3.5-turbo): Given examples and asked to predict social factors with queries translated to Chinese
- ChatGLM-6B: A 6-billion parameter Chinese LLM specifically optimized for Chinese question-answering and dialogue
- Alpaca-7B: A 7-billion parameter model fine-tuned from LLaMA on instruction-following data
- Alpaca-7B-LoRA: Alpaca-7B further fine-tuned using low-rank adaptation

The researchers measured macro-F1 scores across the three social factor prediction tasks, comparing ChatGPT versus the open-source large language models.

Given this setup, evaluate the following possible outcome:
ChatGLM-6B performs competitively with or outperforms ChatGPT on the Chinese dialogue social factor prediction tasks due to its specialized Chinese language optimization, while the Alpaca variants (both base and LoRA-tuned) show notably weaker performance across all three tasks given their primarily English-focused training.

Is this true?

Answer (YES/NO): NO